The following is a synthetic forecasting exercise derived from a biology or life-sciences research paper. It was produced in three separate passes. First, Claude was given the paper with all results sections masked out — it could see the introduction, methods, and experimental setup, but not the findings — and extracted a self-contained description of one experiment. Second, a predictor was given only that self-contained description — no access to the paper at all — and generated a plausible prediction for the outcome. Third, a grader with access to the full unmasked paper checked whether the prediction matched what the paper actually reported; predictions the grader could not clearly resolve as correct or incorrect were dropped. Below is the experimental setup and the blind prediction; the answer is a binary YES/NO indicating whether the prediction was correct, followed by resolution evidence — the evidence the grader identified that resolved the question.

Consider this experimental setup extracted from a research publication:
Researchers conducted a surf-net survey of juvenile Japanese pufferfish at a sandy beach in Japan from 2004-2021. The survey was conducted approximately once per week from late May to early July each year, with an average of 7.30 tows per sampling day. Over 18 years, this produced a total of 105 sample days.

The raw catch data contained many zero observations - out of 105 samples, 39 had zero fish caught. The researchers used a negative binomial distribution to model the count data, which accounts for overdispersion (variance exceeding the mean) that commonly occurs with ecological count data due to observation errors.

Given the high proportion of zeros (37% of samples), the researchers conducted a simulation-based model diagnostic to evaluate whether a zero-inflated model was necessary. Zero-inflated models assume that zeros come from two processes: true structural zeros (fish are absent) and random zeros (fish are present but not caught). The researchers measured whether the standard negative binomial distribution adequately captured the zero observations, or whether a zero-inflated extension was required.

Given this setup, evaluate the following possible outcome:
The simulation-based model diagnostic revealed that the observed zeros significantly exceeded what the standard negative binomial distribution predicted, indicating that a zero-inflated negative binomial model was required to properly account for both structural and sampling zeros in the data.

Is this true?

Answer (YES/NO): NO